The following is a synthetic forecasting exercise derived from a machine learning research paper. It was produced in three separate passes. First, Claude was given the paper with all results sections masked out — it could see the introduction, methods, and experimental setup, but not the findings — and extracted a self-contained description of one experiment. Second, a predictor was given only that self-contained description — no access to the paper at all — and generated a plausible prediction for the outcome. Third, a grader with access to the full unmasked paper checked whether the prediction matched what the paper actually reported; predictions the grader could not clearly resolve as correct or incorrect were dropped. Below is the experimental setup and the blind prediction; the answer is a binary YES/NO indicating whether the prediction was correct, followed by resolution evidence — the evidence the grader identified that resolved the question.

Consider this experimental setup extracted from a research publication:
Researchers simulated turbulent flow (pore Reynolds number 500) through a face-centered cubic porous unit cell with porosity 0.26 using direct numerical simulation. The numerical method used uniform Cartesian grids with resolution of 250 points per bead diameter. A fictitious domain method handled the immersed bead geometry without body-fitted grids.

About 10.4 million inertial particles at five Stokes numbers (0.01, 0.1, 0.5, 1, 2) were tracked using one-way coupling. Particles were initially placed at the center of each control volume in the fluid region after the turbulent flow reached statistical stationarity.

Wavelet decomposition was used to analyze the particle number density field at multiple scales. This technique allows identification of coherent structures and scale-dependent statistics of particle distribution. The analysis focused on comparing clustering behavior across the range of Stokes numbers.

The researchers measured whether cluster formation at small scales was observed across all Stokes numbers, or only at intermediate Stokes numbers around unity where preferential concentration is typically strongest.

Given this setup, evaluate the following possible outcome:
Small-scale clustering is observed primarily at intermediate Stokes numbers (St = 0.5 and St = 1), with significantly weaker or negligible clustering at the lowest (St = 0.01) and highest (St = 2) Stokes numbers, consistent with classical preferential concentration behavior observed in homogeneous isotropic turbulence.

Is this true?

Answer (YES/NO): NO